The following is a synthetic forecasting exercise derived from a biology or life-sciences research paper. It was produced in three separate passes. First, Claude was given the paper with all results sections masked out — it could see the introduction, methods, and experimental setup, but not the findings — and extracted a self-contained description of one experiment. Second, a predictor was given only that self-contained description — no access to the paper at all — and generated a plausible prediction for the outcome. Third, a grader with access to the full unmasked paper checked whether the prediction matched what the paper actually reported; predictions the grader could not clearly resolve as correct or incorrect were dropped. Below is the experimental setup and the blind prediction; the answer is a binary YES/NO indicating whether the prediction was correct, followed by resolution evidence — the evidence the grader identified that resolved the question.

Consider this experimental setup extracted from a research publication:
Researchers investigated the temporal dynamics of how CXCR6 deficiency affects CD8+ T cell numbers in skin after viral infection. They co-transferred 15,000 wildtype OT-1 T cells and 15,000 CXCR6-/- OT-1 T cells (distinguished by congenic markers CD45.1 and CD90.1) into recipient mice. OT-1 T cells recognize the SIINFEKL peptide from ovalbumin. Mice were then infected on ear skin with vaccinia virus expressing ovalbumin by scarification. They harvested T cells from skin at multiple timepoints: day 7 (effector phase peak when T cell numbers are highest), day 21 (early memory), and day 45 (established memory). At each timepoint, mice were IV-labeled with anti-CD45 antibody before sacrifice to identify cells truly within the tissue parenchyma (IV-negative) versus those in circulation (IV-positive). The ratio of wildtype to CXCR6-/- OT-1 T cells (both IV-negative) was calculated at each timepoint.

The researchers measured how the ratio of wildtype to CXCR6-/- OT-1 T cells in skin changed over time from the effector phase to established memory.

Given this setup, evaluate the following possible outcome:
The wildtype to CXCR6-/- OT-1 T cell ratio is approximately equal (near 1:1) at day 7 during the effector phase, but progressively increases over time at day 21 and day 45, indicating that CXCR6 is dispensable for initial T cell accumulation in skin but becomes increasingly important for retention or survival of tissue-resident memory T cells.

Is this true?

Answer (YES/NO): NO